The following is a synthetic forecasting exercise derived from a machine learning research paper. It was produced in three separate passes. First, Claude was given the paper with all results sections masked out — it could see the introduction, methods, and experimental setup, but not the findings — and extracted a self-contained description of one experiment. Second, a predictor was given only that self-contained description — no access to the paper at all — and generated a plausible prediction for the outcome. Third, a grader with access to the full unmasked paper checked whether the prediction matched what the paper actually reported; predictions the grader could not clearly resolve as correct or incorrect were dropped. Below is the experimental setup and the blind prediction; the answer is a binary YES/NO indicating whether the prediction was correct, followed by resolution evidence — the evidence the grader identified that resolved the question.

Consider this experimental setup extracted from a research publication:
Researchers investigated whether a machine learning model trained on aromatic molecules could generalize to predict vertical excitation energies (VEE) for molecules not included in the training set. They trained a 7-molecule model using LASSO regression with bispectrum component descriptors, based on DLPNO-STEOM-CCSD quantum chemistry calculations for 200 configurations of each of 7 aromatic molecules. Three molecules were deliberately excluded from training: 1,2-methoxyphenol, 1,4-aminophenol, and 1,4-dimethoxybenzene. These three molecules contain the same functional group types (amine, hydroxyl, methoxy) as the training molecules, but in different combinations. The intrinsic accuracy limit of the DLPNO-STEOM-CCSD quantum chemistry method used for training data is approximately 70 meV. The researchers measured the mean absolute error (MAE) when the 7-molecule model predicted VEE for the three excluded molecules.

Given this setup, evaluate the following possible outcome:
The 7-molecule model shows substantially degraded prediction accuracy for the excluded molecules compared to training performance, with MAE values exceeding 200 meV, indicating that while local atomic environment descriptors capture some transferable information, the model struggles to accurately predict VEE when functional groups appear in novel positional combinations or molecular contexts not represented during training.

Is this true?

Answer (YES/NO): NO